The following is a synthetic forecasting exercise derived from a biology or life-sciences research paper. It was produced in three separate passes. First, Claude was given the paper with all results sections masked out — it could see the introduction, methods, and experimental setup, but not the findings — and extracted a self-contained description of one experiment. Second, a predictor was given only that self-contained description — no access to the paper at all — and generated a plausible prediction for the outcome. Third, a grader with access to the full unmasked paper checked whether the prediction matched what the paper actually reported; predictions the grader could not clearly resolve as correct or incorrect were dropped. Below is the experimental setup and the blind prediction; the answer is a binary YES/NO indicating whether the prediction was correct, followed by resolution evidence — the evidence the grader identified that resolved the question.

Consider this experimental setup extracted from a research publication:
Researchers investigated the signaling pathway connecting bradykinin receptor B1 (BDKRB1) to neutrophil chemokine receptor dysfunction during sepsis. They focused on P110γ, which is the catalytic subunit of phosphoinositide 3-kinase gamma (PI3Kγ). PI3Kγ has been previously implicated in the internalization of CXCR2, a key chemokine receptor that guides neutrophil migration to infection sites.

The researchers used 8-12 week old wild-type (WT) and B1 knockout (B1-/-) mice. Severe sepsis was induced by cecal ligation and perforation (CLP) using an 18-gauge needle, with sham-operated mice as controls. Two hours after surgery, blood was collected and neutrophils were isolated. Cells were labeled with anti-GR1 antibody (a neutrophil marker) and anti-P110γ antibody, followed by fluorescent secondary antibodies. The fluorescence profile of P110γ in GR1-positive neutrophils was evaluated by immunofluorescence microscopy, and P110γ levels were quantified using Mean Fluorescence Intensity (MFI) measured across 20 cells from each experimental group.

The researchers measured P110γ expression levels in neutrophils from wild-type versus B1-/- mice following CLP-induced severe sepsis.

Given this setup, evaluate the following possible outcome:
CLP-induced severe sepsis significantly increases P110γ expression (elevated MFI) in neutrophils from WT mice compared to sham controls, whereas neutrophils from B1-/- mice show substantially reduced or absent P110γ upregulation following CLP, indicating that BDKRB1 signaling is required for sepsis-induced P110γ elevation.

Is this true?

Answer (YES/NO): YES